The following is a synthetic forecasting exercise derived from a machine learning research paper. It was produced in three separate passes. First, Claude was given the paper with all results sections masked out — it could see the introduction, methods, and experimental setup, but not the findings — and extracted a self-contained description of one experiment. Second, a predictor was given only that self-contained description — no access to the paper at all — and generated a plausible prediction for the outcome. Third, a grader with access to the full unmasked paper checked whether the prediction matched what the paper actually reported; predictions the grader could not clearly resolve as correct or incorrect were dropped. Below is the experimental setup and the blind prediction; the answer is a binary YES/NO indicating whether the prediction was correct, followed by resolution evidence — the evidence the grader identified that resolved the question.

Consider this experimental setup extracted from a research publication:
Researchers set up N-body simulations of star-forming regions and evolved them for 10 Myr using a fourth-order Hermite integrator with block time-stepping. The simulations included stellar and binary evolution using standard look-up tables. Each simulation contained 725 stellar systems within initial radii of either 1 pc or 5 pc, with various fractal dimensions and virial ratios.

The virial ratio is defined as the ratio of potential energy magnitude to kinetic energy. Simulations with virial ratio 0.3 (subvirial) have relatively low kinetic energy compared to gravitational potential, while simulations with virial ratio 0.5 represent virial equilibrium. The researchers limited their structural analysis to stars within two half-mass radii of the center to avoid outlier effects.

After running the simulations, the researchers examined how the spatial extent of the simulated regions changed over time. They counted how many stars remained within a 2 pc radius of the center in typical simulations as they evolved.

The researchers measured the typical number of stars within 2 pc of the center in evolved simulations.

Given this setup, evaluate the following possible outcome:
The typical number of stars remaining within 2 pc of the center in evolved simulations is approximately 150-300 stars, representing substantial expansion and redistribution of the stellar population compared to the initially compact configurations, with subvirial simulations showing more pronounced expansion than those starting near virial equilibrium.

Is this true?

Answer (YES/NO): NO